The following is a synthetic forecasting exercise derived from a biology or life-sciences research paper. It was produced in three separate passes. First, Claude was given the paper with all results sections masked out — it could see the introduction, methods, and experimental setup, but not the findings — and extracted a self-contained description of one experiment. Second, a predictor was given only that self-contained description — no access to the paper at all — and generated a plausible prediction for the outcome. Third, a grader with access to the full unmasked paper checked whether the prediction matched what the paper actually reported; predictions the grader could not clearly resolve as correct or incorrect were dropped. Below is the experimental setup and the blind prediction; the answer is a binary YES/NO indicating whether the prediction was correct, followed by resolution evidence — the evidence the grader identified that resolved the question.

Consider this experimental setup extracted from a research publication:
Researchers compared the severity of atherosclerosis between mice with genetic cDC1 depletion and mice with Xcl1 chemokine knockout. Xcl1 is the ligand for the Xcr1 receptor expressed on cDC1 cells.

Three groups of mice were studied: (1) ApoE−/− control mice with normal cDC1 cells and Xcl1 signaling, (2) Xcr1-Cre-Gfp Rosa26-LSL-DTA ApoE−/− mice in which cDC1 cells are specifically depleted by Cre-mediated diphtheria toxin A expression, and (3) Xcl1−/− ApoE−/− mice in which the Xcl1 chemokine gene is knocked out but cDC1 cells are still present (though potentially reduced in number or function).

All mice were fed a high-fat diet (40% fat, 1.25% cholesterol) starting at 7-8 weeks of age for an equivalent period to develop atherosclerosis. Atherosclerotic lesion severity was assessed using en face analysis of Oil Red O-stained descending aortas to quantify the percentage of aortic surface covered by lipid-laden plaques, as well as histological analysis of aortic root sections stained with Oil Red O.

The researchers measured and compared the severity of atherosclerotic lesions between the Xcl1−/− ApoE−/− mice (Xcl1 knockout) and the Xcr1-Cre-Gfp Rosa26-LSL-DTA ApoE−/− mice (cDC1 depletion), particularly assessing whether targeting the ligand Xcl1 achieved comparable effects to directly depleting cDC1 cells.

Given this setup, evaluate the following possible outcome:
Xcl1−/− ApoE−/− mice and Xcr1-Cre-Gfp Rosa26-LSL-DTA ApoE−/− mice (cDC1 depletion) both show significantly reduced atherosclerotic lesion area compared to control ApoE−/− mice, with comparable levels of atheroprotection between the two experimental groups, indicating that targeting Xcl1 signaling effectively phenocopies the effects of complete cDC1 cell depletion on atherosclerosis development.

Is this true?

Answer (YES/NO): YES